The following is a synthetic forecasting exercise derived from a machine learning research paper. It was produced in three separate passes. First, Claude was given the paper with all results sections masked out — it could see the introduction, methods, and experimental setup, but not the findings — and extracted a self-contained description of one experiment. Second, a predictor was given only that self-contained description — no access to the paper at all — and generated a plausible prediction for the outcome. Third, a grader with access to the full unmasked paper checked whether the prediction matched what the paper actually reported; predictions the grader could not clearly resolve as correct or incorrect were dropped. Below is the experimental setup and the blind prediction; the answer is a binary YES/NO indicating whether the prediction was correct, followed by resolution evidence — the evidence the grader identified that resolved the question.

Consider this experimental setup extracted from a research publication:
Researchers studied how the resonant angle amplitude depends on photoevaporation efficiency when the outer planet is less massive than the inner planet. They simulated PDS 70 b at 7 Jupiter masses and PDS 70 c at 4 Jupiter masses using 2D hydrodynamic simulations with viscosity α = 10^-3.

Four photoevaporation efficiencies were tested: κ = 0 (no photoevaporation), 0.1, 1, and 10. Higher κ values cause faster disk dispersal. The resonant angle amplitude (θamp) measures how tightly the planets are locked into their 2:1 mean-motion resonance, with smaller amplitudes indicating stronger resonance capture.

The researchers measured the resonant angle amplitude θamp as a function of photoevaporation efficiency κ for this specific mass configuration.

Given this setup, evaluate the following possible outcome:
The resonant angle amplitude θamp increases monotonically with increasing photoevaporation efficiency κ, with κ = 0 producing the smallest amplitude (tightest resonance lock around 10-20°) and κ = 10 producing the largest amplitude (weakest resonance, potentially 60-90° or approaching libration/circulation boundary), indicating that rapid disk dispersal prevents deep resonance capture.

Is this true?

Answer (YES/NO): NO